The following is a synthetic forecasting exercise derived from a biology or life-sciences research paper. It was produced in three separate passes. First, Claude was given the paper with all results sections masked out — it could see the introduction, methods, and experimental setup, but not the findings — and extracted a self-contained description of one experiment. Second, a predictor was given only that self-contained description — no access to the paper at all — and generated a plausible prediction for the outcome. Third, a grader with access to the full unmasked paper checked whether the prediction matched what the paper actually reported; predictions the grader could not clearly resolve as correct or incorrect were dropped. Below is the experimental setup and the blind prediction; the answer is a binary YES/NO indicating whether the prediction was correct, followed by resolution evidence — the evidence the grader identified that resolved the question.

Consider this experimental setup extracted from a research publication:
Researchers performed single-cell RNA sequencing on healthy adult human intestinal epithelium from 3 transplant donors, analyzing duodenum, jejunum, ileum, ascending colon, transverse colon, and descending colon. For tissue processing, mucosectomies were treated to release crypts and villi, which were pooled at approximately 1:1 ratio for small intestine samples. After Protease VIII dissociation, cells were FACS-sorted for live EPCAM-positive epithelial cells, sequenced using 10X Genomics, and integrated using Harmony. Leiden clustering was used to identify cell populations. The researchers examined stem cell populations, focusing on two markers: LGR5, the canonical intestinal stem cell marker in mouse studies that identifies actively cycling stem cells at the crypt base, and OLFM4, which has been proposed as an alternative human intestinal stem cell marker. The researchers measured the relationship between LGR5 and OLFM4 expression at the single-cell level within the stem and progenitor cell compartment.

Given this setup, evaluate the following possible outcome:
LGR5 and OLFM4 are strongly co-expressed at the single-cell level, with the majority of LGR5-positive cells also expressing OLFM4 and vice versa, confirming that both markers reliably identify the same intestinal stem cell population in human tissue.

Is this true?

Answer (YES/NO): NO